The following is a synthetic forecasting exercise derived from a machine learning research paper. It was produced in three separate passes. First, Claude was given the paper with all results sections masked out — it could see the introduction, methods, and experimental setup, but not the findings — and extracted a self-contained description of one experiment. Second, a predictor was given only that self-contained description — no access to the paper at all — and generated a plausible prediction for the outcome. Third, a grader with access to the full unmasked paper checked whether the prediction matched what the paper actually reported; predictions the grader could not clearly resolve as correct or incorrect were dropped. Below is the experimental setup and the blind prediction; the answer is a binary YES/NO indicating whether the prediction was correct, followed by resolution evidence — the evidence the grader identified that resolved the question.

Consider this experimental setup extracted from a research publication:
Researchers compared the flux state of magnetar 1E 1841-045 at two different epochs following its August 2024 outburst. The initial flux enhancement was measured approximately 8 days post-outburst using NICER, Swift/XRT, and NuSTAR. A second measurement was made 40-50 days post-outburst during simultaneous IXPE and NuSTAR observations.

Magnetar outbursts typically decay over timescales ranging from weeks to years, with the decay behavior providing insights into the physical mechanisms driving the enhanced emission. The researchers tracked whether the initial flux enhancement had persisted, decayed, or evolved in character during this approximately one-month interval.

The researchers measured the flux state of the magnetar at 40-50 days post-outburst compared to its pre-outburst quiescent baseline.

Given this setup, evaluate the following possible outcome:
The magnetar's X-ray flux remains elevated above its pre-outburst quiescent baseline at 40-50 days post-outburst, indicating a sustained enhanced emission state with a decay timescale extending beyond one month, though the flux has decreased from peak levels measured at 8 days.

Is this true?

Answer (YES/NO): YES